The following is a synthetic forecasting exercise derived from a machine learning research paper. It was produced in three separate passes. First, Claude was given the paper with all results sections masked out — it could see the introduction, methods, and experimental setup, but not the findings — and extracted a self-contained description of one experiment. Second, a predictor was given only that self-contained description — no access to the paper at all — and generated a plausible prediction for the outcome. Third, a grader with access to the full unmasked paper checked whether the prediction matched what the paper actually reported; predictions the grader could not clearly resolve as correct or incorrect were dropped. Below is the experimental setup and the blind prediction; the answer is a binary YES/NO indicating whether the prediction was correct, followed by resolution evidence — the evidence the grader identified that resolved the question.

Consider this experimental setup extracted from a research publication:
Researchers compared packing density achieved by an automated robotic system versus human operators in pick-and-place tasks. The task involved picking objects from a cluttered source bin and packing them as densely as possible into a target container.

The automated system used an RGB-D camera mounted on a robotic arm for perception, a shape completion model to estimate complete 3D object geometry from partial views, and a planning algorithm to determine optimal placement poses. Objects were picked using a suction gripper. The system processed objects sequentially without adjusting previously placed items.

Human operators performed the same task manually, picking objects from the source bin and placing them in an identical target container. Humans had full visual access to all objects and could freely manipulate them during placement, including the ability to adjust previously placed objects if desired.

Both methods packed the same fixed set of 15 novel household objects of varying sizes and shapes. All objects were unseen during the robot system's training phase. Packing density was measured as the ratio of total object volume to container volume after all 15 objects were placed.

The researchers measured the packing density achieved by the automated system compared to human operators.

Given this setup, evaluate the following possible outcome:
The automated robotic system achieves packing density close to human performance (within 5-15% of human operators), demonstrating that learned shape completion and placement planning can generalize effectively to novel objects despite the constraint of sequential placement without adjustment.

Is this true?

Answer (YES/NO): NO